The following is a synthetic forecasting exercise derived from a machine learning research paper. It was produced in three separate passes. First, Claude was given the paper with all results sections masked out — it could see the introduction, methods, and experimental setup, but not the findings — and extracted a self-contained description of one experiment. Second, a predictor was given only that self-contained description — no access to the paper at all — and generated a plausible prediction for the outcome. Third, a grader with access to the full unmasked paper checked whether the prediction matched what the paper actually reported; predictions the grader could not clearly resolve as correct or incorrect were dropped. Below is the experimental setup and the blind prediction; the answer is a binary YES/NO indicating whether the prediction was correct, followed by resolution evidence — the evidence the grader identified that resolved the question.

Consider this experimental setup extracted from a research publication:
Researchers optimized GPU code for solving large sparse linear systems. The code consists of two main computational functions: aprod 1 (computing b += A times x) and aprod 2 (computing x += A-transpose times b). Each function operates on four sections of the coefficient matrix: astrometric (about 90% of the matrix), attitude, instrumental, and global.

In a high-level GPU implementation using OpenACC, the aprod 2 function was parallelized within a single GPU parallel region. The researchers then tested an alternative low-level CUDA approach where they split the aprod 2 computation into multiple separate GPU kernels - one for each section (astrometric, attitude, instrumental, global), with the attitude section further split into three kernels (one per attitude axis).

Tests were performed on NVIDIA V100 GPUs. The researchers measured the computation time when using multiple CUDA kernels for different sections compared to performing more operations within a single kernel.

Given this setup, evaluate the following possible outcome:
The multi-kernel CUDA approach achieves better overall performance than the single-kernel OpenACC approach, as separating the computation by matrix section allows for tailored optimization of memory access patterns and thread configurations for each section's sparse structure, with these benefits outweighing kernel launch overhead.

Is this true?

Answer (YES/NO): NO